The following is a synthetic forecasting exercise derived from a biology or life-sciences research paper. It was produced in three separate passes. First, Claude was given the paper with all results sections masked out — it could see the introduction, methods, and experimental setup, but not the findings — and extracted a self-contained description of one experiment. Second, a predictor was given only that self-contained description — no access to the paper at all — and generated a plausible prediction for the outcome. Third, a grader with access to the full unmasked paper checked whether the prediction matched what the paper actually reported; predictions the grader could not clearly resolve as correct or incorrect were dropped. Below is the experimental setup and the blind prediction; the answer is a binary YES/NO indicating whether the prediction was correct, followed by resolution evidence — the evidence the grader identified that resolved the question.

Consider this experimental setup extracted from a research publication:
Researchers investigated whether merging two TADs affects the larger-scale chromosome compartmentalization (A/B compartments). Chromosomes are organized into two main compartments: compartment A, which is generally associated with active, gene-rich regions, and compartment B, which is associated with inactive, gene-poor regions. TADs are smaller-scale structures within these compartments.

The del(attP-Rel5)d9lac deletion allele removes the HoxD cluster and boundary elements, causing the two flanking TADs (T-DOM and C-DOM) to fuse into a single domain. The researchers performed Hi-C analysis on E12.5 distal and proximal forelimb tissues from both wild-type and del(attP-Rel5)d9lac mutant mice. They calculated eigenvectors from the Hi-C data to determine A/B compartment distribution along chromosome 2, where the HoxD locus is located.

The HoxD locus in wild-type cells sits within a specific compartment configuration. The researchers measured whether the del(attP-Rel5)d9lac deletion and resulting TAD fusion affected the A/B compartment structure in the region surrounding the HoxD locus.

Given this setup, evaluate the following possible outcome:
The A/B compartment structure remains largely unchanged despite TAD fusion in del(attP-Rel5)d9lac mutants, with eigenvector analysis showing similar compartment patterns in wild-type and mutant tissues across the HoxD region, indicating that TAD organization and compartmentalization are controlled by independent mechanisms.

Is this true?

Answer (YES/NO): YES